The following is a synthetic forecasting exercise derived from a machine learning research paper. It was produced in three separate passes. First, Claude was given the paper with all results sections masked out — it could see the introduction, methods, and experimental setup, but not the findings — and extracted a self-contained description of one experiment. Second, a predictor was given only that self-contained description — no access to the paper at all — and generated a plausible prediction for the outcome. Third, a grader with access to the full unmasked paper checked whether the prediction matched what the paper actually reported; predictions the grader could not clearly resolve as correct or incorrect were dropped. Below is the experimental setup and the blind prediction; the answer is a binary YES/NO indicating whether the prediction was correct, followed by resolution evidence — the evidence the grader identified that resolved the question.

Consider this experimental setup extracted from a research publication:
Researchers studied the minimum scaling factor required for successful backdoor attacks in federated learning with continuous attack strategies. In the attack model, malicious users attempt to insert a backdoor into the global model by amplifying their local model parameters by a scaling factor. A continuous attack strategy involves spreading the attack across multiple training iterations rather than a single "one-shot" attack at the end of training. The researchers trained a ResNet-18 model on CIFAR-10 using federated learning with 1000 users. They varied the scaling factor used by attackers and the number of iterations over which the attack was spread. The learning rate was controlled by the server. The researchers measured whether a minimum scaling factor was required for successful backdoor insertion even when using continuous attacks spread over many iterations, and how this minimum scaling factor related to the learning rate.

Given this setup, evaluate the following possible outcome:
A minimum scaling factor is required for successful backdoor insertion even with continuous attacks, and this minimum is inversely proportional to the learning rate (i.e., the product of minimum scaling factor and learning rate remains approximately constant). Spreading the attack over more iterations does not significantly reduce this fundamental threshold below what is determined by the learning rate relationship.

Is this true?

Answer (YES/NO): YES